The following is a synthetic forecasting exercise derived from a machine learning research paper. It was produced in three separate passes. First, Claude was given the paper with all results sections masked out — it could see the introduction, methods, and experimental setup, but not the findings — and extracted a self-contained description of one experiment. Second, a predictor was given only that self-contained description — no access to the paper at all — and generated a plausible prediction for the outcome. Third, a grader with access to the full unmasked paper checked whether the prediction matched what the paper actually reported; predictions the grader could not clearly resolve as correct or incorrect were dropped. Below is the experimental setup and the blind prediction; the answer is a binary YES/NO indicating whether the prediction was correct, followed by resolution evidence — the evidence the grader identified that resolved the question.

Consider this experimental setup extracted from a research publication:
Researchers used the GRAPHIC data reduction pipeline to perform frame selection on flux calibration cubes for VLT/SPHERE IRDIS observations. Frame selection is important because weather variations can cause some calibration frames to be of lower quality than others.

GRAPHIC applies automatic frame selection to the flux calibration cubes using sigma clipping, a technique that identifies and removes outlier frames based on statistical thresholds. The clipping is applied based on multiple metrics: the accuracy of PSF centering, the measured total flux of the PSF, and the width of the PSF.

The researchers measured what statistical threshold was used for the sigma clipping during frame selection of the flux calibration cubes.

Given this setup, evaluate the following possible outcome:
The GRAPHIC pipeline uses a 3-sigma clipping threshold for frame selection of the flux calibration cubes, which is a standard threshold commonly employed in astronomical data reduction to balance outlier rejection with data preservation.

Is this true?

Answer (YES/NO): NO